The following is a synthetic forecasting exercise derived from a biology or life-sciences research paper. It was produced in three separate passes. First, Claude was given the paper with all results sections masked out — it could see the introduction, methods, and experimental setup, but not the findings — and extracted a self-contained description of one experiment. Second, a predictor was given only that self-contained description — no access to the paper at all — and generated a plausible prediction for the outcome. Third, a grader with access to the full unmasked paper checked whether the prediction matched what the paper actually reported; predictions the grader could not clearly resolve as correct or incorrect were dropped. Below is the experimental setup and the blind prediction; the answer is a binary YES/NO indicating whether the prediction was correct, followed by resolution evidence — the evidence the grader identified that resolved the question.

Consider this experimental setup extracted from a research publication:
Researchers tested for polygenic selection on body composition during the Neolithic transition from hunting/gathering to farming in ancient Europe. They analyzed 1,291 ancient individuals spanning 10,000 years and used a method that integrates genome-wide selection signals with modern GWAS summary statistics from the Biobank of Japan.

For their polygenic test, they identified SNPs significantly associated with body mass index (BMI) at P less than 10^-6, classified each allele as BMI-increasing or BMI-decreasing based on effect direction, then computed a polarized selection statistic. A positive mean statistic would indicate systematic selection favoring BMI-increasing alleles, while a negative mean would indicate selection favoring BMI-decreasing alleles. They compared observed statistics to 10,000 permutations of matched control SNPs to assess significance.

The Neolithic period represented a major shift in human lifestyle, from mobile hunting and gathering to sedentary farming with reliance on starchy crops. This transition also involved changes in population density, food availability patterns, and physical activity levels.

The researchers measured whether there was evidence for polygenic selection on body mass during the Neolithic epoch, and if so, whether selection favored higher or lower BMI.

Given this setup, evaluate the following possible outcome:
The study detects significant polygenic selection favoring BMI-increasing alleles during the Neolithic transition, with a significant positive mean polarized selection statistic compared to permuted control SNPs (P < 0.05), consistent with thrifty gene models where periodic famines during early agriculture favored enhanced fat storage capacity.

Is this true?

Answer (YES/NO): NO